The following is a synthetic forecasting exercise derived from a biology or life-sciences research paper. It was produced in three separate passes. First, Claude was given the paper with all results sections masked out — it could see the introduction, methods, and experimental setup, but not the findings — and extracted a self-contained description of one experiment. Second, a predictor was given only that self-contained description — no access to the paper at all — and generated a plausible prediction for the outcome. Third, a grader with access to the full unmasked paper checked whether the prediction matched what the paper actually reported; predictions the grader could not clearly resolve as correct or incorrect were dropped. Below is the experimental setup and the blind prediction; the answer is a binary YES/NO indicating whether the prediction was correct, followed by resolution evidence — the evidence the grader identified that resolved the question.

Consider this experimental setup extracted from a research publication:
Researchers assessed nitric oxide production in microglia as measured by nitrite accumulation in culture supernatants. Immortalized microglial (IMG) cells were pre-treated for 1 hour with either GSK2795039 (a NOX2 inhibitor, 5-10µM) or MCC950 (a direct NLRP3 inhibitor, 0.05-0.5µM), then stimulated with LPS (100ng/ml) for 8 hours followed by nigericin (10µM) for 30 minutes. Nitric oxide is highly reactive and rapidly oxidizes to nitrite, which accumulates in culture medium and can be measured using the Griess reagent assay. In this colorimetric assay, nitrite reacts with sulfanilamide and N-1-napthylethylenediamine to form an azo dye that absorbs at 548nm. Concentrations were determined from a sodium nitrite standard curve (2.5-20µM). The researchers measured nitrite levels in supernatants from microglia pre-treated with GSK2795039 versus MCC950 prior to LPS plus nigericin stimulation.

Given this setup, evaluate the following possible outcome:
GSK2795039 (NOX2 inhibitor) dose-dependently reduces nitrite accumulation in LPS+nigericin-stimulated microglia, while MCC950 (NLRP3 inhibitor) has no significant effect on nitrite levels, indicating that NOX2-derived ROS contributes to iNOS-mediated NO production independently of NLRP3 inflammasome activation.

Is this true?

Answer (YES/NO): YES